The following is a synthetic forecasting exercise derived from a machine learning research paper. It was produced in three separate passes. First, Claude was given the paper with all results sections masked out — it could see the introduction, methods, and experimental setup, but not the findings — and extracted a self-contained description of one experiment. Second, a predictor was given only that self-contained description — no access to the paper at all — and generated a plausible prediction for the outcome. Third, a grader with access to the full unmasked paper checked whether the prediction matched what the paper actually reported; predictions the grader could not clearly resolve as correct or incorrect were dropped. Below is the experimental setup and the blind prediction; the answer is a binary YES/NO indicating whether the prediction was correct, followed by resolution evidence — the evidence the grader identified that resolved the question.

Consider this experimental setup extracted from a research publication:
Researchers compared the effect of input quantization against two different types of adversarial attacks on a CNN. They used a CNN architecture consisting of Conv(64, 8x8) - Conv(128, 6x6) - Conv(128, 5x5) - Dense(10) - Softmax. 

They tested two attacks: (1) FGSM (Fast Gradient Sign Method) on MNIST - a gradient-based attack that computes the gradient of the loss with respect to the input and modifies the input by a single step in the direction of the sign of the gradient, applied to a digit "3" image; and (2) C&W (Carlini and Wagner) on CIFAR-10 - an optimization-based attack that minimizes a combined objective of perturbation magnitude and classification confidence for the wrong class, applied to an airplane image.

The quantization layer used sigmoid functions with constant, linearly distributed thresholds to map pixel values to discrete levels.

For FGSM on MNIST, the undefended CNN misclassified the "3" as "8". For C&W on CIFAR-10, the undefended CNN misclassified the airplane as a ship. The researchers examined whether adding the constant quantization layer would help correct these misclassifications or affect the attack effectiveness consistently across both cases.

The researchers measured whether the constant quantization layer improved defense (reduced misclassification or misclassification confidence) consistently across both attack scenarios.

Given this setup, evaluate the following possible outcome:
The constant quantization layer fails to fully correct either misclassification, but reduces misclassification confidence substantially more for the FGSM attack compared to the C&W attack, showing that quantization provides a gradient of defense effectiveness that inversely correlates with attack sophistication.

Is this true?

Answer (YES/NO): NO